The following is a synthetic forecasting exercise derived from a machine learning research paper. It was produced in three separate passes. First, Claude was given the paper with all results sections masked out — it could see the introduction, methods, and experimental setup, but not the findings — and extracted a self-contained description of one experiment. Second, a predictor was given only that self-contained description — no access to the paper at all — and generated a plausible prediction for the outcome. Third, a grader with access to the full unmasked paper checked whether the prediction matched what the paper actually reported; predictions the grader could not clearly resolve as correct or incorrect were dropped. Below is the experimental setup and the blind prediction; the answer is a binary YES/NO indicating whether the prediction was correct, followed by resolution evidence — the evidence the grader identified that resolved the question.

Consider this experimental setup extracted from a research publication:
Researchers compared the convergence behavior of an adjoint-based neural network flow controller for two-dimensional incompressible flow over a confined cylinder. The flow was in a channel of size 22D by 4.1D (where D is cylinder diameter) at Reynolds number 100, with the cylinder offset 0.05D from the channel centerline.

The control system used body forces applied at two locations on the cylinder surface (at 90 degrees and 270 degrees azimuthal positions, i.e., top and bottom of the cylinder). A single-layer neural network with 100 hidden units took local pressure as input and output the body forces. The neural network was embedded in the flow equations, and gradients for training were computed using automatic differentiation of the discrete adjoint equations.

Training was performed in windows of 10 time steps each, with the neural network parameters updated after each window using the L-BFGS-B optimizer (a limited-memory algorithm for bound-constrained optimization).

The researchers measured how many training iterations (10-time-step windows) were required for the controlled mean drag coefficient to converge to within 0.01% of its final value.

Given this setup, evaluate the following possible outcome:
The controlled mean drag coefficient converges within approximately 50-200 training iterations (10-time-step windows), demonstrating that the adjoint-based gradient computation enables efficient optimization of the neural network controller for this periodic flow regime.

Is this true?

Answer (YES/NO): NO